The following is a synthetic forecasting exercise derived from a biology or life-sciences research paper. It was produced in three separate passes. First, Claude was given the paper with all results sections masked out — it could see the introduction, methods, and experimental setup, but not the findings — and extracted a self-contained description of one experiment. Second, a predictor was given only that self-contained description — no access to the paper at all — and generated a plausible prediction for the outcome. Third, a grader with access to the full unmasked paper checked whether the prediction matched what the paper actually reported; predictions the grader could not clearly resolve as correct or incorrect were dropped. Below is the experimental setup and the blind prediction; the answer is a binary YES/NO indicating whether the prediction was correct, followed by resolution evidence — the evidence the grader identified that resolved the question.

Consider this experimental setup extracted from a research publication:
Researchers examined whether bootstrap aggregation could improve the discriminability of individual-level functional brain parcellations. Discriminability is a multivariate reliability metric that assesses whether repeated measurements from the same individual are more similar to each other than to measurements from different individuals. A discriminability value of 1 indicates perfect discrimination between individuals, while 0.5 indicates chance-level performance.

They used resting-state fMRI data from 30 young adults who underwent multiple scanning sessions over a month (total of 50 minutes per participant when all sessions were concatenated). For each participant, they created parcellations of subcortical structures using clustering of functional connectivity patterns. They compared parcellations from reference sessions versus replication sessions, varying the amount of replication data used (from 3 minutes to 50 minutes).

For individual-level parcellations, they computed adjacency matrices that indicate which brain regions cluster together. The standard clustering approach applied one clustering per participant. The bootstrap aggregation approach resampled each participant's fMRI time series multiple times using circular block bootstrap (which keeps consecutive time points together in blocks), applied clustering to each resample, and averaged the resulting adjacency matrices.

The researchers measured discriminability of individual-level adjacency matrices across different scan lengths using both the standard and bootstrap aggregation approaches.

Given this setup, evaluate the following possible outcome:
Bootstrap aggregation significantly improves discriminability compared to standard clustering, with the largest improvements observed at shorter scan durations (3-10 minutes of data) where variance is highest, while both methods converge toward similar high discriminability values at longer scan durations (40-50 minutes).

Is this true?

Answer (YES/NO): NO